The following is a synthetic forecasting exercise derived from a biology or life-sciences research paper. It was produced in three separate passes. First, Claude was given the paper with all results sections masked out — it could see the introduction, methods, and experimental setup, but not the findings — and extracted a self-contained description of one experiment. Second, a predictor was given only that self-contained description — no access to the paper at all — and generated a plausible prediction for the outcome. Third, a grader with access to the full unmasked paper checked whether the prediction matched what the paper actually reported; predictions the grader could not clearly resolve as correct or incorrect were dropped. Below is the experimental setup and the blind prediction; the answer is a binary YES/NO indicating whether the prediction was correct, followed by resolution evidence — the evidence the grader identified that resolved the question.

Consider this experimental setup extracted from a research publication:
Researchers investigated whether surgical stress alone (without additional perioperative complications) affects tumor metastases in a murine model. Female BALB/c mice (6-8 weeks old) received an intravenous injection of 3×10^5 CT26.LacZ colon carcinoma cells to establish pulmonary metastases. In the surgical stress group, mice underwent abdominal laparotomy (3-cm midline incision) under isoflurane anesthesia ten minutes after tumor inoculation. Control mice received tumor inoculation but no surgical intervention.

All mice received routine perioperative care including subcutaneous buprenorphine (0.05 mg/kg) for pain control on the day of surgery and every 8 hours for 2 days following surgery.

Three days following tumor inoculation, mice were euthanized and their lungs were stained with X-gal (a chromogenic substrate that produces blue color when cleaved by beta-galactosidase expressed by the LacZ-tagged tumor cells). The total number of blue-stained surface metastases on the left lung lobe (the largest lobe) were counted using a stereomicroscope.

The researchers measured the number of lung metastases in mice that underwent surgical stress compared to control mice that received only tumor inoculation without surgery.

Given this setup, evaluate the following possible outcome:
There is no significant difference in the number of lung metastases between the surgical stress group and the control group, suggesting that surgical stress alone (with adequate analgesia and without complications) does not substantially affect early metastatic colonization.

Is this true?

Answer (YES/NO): NO